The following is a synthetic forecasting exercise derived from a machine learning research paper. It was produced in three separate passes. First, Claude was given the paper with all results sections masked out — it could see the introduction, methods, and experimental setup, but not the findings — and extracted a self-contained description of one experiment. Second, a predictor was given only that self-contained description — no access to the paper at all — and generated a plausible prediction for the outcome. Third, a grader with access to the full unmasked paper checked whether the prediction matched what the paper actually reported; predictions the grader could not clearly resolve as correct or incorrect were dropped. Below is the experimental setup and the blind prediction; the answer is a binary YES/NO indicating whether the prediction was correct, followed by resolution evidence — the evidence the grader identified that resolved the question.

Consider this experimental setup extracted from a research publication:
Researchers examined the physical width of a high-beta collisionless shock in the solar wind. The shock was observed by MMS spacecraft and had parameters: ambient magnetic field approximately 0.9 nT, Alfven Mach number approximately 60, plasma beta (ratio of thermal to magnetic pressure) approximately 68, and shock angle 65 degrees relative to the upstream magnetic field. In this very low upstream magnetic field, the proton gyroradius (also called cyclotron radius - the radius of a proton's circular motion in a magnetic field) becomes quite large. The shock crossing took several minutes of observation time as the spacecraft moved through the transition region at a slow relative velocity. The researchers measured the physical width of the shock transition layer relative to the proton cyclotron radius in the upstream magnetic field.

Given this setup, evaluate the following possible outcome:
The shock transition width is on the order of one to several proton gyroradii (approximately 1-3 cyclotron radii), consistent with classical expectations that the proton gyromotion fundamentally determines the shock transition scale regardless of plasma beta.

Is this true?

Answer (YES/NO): YES